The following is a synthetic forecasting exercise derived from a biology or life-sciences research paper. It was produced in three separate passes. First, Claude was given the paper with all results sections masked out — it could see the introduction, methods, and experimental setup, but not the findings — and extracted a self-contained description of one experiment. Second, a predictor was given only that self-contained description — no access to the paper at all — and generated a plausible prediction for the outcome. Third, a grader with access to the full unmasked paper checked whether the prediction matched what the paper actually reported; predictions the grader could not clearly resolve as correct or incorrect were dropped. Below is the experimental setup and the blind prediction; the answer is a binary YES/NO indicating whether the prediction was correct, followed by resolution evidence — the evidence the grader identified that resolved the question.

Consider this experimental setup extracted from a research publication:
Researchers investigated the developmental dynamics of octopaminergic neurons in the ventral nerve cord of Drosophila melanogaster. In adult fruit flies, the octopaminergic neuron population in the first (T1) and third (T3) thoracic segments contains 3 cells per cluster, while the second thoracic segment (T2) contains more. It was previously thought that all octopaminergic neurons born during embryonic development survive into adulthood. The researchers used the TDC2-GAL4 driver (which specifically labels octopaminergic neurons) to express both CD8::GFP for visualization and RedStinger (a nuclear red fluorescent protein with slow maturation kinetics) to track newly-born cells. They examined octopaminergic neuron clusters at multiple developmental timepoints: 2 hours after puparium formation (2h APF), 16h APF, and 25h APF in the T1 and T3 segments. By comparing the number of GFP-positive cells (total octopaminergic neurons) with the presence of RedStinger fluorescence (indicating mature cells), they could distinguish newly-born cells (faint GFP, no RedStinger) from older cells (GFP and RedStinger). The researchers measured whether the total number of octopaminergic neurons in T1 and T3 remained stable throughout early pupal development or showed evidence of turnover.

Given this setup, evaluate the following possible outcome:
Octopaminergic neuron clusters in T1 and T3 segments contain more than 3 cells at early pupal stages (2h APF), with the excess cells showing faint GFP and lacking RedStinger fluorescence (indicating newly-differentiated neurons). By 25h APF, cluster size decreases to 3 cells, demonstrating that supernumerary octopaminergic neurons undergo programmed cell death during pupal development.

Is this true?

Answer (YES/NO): NO